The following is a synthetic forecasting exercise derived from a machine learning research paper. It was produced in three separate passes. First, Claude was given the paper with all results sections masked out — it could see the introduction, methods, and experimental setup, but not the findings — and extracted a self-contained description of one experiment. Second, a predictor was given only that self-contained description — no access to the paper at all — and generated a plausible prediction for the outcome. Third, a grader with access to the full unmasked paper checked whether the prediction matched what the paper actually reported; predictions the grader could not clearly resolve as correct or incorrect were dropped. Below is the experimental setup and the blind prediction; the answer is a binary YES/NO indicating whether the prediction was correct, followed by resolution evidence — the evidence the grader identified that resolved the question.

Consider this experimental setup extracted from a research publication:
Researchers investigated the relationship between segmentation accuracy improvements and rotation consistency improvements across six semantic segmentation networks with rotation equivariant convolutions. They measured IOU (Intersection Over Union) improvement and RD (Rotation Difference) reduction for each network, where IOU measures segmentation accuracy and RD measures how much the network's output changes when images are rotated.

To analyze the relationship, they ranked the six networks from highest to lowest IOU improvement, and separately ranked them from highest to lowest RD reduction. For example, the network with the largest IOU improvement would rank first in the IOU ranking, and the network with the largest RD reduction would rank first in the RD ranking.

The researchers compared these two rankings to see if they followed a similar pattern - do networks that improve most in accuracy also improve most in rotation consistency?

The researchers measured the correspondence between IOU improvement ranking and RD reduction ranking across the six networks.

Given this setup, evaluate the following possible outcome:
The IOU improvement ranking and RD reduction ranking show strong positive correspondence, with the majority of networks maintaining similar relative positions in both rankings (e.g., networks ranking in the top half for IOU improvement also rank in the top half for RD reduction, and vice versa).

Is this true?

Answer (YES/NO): NO